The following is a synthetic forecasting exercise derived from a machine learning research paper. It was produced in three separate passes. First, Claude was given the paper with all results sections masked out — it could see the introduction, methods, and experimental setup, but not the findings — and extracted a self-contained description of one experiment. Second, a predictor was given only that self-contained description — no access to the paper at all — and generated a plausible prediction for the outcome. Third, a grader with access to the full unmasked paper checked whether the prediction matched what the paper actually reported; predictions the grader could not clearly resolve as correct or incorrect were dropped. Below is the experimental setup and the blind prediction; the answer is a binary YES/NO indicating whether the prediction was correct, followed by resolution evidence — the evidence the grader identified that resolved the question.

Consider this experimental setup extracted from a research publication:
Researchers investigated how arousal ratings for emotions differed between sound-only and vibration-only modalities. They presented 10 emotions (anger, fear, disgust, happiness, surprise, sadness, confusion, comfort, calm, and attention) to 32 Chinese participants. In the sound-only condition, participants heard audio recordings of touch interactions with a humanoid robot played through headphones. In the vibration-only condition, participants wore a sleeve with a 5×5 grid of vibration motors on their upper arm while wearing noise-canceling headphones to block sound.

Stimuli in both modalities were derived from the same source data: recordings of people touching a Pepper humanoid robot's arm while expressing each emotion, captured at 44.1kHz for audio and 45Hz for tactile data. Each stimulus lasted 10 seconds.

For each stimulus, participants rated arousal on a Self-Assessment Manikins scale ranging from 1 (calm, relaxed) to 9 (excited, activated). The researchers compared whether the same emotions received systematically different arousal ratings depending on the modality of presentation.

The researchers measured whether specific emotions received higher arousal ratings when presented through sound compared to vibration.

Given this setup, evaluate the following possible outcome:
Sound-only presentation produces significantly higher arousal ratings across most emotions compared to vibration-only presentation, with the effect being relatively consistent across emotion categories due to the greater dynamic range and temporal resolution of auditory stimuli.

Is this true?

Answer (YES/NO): NO